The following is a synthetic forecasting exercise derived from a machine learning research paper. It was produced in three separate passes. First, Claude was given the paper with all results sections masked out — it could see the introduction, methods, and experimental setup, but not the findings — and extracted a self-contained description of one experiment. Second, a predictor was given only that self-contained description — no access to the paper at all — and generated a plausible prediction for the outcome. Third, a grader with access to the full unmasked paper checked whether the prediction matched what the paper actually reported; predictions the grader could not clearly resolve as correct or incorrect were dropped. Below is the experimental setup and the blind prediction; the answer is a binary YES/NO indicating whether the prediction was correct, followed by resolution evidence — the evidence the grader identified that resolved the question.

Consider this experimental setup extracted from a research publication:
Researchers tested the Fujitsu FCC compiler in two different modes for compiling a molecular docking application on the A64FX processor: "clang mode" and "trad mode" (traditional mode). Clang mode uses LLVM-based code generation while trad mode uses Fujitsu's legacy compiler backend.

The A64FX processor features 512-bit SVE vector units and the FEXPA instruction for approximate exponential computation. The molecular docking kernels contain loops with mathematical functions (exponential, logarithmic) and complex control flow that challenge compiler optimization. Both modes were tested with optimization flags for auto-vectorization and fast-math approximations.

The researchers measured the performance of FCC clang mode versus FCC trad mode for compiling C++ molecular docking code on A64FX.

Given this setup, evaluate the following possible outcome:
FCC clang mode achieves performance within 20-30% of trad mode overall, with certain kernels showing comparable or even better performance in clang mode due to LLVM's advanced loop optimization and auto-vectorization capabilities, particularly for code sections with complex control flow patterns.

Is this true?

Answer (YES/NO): NO